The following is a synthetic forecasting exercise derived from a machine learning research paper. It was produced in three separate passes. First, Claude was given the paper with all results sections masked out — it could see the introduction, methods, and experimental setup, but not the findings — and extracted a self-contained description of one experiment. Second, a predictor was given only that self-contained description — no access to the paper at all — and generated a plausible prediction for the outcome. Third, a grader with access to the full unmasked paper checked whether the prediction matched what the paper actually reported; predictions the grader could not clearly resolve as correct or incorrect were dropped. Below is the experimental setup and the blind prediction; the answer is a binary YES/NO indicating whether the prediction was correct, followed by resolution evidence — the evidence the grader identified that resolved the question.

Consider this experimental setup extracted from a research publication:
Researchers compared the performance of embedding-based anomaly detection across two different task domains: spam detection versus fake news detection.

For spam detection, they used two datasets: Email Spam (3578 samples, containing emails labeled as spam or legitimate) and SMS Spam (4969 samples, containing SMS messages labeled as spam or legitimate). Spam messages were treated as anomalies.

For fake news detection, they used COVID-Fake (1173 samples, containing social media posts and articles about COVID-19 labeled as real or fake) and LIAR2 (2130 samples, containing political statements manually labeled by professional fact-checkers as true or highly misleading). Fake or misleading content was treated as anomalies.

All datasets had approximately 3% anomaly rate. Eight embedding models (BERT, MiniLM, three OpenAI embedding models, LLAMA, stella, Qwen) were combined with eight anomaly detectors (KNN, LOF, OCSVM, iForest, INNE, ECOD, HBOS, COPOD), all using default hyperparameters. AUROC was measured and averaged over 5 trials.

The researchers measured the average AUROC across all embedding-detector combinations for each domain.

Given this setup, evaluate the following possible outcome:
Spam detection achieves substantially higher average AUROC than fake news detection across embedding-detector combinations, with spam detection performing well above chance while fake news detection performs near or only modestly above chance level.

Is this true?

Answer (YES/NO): NO